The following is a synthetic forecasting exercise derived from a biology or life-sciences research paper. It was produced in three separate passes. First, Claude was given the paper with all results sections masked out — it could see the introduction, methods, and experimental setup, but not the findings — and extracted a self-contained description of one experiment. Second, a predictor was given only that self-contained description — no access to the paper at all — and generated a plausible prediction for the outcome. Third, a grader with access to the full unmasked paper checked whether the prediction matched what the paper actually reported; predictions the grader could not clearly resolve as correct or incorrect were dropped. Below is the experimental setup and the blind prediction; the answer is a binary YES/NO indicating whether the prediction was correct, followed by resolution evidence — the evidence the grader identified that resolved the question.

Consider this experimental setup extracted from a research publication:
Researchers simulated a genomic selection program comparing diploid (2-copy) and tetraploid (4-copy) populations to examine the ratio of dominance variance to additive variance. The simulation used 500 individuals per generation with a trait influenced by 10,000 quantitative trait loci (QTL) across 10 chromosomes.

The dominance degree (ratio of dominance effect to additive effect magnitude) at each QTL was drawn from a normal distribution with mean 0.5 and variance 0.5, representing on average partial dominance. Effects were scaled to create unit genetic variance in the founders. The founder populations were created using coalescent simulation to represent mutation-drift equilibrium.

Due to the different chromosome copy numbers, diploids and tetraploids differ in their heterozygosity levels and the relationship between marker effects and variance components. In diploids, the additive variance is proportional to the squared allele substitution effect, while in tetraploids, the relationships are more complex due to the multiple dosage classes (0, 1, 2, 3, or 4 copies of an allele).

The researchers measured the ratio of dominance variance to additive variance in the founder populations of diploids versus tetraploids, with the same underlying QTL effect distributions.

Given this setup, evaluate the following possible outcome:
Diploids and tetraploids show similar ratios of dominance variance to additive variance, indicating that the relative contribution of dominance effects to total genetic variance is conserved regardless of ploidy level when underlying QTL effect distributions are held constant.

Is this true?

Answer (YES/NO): NO